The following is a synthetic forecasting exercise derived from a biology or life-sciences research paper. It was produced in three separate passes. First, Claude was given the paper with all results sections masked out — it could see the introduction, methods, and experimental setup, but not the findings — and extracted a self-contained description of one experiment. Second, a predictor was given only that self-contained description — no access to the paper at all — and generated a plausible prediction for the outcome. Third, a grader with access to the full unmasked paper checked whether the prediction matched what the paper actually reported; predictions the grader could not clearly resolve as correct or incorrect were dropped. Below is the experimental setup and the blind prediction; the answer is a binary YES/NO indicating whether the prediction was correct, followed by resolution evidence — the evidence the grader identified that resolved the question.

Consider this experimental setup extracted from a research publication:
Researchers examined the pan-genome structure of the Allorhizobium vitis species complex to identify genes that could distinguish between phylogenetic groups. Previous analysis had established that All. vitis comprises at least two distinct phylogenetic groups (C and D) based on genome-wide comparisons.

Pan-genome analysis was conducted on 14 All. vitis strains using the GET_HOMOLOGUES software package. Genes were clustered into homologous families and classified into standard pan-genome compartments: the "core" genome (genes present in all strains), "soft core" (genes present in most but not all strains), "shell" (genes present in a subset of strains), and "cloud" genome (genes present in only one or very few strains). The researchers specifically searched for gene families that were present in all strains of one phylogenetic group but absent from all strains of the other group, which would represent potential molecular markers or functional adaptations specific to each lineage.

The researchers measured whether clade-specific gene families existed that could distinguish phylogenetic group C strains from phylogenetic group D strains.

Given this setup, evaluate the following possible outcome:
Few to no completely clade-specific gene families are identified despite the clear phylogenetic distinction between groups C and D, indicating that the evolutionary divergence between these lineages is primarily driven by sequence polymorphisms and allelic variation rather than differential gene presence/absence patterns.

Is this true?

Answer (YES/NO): NO